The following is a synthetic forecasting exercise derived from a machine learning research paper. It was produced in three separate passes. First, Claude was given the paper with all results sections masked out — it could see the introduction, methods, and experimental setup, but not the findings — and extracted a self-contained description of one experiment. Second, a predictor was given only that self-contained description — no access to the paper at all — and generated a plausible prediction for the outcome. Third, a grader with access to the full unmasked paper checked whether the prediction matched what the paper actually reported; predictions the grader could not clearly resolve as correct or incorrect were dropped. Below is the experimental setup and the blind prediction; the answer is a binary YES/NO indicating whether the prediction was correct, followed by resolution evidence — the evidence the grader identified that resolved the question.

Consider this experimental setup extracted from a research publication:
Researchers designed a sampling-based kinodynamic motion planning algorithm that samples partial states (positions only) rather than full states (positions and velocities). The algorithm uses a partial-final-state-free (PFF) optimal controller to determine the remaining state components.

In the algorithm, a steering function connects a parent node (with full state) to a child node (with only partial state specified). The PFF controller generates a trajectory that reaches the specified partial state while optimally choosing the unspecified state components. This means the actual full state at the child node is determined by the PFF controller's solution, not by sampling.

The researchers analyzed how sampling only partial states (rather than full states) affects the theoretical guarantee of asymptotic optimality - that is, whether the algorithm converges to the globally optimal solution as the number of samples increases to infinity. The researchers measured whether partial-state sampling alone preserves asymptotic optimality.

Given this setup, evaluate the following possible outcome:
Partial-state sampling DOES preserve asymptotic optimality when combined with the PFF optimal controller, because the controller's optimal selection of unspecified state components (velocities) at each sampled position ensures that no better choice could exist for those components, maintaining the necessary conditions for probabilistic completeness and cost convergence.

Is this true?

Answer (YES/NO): NO